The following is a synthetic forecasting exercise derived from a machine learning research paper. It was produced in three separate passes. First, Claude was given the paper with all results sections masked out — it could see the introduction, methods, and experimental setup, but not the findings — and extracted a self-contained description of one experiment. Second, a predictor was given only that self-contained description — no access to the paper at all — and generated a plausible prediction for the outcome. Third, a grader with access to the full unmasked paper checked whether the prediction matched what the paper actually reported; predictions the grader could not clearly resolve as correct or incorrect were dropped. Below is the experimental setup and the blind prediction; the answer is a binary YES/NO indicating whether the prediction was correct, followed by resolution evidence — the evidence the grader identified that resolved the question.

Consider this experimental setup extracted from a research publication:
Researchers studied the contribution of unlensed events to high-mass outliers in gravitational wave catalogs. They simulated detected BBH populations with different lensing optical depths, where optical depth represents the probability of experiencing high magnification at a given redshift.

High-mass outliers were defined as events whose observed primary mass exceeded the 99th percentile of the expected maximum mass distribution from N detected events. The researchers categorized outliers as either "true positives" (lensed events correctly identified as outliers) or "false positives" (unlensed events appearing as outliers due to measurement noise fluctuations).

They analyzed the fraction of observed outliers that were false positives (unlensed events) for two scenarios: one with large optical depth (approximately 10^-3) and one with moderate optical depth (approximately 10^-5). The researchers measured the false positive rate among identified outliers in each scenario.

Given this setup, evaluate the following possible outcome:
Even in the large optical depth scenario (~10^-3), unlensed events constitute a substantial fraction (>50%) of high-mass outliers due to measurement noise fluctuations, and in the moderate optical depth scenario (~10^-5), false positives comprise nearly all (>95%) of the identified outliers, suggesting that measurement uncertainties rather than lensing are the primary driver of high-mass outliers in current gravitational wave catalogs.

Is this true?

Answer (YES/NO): NO